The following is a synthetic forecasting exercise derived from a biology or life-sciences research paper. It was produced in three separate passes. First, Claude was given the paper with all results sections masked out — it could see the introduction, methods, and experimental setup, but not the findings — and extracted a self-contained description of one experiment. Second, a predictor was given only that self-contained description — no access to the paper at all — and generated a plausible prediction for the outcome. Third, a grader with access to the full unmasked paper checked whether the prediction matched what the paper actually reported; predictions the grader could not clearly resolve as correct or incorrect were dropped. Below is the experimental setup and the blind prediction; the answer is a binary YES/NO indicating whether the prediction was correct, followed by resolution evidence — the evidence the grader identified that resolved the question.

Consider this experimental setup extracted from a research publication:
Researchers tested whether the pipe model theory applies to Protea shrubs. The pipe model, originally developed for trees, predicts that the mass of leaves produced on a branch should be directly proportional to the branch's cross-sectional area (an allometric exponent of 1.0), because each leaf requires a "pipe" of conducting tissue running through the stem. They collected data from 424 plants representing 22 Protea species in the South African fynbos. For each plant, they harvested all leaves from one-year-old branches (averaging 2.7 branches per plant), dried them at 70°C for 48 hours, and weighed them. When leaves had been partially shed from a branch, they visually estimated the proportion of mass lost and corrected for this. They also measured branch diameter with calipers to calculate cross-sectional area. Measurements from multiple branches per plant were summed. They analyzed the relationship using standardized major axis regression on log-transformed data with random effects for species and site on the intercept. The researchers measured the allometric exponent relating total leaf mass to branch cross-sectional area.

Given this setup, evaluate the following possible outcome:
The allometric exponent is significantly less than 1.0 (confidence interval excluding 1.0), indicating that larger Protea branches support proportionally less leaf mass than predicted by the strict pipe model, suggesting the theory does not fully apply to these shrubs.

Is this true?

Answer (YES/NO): NO